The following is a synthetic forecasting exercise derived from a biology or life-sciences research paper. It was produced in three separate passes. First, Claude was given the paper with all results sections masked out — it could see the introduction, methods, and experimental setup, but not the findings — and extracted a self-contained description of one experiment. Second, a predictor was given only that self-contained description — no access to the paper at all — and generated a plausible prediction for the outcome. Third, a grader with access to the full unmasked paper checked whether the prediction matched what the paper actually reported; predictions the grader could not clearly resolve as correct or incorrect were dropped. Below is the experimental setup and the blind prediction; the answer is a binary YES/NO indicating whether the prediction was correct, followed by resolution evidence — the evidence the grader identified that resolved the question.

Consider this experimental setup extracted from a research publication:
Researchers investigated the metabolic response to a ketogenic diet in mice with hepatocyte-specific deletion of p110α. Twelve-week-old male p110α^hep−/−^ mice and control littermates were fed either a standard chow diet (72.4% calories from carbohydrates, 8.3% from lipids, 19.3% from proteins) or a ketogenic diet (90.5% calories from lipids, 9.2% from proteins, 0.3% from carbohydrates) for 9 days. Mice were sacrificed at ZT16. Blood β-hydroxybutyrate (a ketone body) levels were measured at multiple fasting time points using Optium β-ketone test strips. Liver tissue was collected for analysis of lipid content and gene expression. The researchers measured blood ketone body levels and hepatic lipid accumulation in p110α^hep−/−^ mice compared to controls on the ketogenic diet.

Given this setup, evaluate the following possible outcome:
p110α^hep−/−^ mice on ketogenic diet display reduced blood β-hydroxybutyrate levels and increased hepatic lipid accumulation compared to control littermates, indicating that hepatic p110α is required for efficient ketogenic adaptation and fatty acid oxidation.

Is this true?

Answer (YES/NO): NO